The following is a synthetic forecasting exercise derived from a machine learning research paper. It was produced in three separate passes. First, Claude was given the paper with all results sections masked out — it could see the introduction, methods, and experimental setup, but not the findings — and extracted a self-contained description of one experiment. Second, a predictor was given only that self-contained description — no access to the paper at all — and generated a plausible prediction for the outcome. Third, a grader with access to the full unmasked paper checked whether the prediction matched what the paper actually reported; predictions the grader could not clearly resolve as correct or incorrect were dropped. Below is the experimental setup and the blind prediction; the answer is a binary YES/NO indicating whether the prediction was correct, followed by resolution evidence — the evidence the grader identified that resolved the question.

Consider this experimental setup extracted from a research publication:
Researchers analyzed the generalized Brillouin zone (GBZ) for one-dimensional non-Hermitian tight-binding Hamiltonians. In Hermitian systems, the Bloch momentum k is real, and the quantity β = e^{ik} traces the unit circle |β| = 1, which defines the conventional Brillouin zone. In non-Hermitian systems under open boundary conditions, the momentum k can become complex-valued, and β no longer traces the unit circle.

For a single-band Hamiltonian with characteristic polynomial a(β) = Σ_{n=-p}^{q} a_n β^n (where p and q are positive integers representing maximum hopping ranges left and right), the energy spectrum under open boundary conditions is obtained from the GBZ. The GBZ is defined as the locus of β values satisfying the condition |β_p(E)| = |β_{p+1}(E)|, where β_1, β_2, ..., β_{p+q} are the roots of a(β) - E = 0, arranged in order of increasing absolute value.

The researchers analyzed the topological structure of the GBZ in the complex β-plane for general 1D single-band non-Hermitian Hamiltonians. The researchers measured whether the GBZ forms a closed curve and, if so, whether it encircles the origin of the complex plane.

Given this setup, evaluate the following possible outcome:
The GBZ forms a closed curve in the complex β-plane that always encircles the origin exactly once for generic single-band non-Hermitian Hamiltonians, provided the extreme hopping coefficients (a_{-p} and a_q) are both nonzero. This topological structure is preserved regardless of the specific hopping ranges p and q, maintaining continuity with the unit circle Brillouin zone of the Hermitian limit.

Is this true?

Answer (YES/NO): YES